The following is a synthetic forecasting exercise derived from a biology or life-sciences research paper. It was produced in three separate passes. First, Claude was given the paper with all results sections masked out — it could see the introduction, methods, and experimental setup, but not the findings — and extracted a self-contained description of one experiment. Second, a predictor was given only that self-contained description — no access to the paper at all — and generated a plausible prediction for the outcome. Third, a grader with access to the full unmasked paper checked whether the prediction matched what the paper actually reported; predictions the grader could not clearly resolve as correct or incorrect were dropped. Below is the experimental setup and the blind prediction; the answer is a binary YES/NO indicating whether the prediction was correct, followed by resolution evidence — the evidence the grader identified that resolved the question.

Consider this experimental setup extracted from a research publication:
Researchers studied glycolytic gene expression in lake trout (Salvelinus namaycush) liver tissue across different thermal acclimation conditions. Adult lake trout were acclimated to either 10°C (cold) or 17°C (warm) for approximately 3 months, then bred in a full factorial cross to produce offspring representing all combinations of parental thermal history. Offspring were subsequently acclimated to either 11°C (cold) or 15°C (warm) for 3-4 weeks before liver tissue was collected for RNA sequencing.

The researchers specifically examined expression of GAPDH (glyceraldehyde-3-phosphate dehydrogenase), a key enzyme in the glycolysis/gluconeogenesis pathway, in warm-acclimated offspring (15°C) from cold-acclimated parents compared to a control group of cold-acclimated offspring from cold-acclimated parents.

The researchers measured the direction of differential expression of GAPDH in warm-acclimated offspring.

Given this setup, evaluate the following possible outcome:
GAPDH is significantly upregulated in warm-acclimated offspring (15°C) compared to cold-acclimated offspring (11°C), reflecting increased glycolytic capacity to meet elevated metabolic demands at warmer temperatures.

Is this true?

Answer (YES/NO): NO